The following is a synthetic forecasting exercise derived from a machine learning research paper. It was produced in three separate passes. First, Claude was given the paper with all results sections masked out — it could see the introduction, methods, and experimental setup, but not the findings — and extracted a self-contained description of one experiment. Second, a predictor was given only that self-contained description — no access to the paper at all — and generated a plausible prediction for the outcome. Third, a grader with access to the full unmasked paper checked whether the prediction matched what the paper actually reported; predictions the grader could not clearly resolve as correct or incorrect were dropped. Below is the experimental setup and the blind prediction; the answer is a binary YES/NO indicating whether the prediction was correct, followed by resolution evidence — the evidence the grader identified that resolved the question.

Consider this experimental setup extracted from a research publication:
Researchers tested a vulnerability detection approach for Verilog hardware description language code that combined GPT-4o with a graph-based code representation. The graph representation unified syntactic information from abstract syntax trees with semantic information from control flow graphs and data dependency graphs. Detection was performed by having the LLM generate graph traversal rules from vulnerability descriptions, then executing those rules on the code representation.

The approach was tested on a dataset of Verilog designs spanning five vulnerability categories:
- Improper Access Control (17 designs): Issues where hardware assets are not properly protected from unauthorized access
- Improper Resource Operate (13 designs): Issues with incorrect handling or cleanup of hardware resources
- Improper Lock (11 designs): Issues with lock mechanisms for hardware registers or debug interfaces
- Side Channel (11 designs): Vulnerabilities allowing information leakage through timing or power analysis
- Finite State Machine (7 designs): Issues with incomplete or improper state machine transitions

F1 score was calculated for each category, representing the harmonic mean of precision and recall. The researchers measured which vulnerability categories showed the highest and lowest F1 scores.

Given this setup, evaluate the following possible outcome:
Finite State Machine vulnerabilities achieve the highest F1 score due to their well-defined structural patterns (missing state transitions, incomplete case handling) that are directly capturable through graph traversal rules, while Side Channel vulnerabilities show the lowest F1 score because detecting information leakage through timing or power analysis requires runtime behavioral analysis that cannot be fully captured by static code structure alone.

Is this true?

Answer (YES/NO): NO